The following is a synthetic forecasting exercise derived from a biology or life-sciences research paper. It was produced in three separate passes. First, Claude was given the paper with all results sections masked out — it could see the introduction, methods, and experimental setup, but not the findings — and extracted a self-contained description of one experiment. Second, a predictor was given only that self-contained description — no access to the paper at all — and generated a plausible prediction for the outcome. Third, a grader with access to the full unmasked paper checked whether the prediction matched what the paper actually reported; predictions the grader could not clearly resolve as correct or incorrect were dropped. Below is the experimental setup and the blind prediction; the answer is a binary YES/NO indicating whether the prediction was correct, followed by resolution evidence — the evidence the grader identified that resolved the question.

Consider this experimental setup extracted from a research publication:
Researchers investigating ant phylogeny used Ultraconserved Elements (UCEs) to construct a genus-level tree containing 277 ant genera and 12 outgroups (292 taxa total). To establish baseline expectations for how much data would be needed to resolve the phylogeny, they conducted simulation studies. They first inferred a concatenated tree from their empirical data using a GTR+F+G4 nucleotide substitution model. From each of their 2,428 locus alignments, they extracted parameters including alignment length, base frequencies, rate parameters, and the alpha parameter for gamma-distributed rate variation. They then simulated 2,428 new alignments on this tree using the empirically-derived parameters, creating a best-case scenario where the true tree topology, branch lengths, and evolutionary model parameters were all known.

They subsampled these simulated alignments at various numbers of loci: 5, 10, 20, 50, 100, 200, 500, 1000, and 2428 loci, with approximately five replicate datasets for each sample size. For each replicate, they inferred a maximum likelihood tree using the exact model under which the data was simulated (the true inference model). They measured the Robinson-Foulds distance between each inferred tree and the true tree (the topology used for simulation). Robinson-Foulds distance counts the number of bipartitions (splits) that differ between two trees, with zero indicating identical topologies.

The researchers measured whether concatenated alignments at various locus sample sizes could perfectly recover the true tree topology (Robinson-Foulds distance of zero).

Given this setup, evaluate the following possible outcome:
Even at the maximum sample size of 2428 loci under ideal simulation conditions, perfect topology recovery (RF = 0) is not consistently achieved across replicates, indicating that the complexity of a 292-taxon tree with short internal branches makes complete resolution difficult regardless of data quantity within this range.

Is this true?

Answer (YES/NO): NO